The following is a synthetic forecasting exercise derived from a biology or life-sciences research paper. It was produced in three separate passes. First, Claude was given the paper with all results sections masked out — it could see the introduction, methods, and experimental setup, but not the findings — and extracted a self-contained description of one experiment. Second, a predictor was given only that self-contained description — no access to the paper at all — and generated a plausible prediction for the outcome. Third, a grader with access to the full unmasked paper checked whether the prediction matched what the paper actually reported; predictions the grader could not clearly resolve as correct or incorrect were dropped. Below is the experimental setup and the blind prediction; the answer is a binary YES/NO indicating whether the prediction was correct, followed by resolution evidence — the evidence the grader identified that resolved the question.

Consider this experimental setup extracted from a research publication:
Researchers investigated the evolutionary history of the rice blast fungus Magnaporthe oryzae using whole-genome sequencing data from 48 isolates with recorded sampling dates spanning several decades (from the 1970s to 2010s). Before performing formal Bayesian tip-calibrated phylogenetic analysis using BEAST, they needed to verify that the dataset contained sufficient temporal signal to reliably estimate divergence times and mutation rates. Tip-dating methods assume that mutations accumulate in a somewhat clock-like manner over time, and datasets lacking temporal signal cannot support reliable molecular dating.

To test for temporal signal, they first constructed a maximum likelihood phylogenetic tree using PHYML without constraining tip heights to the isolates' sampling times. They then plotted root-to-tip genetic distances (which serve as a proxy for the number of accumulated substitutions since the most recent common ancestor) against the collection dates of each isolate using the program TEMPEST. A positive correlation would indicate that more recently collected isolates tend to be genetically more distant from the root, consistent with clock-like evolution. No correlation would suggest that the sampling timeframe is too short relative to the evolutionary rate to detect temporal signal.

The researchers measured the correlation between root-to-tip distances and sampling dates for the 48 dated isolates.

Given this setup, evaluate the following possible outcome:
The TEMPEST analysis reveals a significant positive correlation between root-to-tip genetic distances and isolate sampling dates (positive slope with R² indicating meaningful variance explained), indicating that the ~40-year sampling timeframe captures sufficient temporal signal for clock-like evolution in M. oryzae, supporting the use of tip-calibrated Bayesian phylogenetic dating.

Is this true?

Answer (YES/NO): YES